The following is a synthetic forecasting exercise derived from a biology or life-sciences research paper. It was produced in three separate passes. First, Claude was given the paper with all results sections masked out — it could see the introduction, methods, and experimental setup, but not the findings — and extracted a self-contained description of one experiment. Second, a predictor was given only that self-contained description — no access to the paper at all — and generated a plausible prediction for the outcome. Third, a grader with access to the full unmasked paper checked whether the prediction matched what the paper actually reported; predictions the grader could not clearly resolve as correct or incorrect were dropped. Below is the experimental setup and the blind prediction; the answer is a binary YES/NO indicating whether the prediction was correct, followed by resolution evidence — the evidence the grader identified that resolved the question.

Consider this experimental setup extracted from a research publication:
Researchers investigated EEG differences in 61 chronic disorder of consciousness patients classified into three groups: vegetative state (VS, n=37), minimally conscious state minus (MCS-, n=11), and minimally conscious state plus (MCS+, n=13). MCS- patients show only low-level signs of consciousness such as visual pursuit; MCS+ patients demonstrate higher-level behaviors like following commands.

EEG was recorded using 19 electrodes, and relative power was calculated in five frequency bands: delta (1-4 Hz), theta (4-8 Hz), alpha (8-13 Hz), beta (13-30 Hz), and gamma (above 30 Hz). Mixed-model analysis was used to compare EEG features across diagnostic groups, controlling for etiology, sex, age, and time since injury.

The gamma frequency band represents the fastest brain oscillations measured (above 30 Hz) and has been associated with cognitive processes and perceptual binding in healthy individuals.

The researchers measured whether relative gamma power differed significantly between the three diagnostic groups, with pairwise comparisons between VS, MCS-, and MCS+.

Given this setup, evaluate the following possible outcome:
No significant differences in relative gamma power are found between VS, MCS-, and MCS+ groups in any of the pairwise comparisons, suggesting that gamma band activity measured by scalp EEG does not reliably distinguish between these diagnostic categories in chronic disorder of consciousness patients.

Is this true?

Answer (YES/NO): NO